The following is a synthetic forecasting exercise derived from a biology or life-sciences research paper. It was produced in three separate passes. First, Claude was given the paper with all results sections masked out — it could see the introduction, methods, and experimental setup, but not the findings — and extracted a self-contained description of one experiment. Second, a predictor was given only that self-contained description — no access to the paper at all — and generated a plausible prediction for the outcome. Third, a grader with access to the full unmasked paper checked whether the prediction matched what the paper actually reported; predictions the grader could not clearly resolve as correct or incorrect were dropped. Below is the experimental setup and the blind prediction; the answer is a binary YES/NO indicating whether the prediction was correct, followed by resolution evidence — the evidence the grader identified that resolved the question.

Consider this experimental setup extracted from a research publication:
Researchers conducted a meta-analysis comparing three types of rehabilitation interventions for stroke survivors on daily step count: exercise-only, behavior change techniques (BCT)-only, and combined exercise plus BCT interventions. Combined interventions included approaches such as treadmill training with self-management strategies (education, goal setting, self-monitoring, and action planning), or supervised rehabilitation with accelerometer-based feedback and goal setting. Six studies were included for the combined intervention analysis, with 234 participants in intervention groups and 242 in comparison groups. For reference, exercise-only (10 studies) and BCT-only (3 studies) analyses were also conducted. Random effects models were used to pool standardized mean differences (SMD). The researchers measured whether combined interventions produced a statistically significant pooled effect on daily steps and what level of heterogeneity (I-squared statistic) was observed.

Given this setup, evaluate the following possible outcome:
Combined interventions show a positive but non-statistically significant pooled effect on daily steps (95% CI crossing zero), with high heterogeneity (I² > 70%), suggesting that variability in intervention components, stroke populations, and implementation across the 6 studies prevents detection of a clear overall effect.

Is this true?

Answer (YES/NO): YES